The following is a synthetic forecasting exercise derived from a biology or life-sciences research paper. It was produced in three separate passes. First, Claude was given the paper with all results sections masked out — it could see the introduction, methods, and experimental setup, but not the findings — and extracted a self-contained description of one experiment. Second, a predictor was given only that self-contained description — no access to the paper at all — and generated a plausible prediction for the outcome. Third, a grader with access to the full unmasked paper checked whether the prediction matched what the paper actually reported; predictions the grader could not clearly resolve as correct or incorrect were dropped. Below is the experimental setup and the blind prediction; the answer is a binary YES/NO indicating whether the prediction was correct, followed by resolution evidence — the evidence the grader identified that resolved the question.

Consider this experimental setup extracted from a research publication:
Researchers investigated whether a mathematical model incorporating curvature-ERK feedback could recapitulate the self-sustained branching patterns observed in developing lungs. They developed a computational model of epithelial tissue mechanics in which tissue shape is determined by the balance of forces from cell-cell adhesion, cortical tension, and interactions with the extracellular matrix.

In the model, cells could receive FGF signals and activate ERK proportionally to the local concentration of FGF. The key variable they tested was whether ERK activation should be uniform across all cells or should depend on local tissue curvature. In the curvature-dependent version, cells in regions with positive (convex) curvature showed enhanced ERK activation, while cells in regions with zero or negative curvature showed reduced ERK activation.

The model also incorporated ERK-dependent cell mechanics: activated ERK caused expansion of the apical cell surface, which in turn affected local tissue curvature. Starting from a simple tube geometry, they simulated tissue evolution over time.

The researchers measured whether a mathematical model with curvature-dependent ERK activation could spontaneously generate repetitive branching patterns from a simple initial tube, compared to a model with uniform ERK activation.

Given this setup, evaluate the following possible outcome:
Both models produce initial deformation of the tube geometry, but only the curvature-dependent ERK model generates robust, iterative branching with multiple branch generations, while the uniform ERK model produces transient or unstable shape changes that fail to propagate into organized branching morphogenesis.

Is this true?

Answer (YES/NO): NO